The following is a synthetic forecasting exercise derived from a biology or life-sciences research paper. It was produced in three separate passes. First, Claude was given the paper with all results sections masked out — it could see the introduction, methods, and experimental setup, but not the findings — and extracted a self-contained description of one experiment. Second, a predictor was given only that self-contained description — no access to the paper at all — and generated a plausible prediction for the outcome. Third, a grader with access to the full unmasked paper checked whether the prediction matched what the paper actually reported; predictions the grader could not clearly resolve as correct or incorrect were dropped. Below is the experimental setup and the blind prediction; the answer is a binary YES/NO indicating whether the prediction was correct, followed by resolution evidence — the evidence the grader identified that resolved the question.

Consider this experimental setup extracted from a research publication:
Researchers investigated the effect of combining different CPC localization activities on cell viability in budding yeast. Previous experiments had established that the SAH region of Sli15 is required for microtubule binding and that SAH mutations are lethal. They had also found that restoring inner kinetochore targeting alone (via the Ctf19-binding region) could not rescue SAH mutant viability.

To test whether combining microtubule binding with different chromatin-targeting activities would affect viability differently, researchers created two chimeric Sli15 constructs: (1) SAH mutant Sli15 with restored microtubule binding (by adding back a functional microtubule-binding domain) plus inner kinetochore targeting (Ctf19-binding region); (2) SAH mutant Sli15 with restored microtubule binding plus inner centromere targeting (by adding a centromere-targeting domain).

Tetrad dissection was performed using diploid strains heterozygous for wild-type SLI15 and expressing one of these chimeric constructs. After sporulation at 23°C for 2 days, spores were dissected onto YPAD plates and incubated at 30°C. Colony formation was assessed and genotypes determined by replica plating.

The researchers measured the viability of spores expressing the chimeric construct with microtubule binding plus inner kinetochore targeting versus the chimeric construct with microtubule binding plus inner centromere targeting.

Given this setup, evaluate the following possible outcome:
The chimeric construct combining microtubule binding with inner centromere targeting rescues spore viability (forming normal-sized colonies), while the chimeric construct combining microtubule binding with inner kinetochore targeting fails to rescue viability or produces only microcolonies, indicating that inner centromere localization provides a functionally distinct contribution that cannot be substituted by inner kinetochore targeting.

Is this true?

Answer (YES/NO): NO